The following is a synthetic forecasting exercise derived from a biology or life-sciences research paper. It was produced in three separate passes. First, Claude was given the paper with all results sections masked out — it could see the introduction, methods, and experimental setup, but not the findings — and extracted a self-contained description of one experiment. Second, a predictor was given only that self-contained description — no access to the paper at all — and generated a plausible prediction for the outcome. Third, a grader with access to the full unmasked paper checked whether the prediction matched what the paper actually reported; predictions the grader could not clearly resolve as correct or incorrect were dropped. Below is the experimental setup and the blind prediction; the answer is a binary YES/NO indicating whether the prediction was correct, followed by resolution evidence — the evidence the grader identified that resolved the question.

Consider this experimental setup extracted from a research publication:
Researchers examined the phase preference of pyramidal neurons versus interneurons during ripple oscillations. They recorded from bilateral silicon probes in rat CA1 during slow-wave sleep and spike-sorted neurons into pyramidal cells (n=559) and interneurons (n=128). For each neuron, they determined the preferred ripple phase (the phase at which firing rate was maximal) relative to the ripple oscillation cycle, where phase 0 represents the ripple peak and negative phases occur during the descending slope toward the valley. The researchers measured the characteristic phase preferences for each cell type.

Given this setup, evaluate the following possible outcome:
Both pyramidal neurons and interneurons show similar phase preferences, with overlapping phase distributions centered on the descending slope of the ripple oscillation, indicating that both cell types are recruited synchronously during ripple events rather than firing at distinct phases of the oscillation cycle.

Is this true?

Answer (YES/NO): NO